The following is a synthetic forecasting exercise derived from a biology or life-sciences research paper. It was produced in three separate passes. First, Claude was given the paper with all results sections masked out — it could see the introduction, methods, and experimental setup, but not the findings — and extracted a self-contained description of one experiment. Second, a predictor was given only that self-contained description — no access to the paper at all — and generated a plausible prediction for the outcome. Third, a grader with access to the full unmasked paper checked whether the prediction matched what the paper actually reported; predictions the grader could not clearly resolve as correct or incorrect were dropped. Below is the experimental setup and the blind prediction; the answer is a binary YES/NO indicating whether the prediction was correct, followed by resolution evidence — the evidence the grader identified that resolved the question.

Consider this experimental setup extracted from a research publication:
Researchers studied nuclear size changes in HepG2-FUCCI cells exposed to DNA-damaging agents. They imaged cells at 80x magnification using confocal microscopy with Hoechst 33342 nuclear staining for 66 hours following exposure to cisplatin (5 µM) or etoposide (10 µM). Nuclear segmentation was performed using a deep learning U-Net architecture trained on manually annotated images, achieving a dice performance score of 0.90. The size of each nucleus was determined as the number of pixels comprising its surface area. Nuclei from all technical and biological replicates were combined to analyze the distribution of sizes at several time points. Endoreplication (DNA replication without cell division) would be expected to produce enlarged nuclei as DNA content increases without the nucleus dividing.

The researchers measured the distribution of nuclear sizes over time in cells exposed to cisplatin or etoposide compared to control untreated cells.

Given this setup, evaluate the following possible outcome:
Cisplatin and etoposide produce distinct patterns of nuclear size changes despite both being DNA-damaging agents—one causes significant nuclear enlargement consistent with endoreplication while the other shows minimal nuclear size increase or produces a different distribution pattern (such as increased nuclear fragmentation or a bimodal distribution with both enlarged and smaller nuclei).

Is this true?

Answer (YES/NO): NO